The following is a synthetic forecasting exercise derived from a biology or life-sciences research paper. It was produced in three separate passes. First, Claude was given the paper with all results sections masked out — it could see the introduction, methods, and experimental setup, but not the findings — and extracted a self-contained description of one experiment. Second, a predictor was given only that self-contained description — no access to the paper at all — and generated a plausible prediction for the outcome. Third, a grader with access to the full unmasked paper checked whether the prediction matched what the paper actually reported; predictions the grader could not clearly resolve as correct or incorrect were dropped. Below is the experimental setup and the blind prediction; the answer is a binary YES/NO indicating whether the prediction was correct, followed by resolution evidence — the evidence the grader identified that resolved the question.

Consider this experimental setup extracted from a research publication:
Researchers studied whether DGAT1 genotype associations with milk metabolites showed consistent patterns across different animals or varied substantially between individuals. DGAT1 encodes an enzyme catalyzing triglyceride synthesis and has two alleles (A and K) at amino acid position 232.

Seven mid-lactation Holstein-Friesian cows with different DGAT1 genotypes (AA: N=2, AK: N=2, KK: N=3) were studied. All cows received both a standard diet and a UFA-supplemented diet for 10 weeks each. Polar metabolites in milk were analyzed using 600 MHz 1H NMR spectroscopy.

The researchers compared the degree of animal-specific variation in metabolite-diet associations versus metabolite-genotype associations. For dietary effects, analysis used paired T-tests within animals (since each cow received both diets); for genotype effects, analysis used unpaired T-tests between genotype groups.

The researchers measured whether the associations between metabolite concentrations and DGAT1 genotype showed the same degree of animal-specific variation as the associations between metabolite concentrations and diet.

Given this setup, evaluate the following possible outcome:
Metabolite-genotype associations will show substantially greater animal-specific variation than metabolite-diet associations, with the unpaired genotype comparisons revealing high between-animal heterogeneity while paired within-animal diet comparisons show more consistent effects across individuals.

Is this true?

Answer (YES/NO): NO